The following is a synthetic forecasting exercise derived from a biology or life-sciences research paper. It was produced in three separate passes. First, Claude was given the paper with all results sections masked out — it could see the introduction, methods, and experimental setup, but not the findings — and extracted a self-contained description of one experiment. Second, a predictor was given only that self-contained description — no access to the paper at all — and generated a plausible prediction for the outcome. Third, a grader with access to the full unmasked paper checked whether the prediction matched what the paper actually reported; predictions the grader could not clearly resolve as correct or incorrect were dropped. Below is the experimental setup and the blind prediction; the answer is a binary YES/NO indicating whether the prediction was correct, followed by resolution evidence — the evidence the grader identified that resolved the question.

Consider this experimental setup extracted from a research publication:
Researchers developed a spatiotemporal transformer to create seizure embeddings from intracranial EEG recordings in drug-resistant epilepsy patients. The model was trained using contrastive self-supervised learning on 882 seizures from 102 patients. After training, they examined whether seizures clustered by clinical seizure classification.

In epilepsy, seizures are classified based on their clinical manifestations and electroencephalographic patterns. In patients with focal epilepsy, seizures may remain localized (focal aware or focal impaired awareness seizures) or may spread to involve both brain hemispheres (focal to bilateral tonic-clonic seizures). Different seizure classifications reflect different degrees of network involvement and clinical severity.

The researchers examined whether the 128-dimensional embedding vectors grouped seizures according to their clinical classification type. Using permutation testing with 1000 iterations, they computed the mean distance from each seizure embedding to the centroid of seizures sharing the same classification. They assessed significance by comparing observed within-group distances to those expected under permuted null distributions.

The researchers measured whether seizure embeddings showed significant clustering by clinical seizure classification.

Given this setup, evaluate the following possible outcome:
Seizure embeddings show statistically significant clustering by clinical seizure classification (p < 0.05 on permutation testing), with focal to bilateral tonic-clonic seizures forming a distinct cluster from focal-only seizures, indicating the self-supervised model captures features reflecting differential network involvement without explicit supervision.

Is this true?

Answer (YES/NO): NO